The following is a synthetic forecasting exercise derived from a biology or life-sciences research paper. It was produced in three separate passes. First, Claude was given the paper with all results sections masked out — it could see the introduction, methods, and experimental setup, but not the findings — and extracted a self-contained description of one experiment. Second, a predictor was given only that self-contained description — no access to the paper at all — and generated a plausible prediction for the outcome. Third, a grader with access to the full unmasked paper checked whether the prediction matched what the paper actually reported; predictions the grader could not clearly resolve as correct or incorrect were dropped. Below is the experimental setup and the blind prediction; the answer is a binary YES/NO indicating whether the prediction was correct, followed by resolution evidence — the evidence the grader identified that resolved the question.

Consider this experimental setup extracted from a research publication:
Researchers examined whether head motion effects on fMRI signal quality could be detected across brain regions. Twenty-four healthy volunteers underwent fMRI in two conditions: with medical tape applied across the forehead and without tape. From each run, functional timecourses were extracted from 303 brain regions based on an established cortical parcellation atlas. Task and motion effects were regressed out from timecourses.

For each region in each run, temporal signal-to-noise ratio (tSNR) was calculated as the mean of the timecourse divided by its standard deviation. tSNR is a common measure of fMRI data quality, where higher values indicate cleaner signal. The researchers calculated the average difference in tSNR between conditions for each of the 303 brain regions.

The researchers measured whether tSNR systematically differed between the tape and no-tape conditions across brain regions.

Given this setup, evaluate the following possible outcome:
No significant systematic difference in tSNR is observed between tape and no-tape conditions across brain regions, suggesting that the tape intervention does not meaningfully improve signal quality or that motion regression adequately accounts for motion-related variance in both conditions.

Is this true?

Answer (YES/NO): NO